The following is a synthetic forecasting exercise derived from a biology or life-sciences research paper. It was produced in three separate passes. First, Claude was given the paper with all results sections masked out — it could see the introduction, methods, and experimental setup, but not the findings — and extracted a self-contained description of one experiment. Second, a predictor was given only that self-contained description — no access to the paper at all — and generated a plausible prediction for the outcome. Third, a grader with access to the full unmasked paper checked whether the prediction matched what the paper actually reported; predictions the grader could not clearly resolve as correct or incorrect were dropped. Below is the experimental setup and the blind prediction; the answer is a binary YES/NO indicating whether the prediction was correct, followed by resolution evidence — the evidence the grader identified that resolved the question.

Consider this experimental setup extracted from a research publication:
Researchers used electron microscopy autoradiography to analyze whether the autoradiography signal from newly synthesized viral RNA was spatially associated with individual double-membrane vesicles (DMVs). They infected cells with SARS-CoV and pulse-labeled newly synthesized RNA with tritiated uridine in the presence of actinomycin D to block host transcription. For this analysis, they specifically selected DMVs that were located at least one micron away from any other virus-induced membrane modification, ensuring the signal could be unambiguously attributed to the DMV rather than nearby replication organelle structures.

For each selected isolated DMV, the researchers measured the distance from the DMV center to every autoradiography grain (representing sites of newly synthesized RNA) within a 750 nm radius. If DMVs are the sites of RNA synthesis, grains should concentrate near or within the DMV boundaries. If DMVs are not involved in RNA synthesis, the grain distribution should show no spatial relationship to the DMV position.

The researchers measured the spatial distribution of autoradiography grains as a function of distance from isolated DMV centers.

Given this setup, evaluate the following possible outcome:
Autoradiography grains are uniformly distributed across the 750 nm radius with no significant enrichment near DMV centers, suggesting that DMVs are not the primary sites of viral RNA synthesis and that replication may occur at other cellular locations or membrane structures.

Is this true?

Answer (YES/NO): NO